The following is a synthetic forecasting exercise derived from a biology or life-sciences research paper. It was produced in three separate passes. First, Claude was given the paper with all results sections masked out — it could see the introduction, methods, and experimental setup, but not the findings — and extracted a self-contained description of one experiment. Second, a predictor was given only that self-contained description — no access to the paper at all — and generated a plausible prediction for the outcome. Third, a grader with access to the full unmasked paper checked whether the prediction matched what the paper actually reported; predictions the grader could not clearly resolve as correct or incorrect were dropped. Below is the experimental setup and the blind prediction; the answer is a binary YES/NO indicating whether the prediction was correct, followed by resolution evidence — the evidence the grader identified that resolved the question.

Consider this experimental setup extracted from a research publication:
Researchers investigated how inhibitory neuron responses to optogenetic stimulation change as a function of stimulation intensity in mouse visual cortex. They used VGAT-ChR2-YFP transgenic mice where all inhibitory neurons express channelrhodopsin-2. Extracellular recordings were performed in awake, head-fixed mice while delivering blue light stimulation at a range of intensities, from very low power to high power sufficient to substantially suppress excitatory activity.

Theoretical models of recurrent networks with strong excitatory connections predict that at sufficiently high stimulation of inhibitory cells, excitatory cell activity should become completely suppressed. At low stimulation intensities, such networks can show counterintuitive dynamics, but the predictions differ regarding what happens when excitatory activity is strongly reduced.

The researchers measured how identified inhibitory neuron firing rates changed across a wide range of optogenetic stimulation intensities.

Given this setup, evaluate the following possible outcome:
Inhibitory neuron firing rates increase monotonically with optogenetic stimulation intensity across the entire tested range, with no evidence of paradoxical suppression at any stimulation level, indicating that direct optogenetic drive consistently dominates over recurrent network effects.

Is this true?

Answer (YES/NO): NO